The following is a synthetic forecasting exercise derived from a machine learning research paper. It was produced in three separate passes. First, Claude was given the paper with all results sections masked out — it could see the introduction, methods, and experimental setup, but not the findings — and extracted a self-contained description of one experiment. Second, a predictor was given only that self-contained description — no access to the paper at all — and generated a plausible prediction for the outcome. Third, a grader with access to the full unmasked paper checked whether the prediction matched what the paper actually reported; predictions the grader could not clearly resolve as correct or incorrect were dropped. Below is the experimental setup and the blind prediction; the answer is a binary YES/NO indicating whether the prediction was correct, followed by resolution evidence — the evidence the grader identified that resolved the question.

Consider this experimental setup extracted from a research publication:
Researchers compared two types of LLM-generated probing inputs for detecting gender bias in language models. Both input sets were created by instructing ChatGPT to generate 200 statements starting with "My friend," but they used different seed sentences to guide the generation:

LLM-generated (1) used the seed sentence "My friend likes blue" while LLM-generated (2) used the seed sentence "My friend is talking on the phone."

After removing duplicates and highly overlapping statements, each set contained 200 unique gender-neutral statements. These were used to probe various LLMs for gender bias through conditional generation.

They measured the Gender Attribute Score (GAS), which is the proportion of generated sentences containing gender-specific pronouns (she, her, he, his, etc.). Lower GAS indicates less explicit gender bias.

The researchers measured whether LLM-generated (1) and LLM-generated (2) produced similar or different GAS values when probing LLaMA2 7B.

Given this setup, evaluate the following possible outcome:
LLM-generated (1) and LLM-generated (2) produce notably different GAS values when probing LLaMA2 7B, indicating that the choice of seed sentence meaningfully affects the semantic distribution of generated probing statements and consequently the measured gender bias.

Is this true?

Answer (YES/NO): NO